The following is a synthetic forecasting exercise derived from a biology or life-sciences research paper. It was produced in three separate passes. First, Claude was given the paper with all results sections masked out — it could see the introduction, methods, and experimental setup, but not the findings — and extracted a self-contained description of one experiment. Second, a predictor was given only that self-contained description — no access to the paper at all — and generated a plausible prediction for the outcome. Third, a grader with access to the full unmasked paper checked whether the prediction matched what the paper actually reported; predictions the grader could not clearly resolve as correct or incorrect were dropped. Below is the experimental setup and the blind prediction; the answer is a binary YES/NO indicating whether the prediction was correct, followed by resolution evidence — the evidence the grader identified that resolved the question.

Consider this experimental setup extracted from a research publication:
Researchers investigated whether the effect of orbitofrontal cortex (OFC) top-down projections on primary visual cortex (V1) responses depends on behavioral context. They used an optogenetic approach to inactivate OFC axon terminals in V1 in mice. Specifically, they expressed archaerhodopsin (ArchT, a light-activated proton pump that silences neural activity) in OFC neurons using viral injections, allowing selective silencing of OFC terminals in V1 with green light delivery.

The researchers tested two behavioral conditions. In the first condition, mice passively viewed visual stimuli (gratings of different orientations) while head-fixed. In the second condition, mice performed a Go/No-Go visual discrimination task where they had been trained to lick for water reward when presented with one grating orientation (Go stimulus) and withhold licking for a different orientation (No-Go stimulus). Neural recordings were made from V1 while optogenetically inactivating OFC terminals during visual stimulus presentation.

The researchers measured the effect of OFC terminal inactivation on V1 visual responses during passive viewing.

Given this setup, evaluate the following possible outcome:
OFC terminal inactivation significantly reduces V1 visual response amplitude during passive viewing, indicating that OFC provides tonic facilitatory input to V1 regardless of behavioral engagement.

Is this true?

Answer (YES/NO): NO